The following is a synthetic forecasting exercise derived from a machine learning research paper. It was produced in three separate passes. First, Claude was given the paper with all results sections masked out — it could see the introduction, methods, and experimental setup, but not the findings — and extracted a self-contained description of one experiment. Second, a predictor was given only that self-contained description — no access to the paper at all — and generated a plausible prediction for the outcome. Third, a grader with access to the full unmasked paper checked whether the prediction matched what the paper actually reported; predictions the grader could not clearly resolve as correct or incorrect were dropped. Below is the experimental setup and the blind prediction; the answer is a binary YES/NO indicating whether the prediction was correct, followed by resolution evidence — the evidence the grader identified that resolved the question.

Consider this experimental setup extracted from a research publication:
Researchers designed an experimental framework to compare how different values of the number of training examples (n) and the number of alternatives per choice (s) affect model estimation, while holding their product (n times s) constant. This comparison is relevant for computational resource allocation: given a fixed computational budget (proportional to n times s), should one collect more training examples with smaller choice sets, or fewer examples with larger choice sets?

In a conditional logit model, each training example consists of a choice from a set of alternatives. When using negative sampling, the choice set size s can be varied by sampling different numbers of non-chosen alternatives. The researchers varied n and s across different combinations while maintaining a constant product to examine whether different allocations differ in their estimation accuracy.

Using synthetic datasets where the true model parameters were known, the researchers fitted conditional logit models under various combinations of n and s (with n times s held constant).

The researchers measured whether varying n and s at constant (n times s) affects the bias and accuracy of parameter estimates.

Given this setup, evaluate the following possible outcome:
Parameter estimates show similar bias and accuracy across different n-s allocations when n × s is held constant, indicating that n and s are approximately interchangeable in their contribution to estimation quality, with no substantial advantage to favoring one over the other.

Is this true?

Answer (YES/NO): NO